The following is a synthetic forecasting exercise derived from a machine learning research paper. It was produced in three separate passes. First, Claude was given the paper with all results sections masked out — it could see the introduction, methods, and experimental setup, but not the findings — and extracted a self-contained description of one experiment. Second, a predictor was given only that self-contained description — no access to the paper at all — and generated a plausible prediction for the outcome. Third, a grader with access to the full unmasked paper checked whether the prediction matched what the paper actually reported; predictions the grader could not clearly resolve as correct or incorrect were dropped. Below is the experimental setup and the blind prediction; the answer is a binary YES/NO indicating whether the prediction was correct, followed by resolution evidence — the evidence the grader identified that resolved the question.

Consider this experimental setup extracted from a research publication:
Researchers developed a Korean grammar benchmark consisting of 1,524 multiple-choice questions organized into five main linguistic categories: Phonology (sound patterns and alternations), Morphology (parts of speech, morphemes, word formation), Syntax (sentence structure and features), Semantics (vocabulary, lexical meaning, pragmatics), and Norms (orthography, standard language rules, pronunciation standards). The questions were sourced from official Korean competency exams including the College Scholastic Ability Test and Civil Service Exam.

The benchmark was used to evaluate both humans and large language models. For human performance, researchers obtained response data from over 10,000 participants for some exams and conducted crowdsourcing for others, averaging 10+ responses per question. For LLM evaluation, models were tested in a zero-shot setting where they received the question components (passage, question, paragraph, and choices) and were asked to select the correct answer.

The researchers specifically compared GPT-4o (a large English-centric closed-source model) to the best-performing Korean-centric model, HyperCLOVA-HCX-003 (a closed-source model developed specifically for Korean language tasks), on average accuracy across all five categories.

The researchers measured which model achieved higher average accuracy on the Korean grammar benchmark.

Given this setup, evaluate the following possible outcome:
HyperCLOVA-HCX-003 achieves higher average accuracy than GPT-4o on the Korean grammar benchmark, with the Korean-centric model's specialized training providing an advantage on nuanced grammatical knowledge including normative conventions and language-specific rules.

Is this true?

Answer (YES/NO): NO